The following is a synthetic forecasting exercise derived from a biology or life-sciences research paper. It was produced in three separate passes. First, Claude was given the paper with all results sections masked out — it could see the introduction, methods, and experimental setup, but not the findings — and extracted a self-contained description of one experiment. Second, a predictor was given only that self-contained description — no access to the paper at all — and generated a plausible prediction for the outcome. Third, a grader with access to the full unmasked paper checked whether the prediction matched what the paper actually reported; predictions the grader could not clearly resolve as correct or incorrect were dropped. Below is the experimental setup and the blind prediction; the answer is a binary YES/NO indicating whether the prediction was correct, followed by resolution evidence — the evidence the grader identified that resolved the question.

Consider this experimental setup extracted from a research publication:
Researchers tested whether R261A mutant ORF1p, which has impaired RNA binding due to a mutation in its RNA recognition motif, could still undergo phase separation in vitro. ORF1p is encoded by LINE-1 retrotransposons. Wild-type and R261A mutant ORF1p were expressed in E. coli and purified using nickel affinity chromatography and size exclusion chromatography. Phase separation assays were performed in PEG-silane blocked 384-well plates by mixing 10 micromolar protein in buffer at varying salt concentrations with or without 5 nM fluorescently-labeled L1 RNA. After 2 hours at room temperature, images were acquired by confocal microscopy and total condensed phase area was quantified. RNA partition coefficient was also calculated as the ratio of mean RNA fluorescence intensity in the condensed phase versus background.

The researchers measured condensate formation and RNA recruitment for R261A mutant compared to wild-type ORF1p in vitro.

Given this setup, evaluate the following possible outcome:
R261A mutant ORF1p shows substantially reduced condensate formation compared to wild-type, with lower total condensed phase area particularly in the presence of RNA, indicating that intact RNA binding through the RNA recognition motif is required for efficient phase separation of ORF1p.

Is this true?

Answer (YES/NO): NO